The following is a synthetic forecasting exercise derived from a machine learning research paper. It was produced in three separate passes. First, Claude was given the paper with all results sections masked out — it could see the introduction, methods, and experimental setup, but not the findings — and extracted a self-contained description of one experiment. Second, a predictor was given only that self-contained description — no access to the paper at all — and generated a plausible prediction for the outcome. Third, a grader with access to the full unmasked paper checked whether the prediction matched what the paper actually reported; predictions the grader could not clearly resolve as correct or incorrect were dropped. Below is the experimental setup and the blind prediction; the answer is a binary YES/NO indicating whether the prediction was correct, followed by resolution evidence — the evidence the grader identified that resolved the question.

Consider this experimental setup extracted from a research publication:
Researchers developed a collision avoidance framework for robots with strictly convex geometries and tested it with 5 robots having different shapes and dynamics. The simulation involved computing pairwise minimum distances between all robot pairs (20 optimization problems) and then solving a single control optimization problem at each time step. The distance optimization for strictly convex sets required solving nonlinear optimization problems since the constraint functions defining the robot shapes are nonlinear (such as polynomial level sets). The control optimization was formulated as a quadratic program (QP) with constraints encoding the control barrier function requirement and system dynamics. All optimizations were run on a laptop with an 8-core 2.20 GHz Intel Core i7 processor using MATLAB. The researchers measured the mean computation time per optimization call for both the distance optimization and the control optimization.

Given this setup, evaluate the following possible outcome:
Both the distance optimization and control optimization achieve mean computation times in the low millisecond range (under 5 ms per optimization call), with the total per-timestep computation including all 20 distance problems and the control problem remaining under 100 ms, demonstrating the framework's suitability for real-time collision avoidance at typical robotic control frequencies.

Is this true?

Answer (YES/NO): YES